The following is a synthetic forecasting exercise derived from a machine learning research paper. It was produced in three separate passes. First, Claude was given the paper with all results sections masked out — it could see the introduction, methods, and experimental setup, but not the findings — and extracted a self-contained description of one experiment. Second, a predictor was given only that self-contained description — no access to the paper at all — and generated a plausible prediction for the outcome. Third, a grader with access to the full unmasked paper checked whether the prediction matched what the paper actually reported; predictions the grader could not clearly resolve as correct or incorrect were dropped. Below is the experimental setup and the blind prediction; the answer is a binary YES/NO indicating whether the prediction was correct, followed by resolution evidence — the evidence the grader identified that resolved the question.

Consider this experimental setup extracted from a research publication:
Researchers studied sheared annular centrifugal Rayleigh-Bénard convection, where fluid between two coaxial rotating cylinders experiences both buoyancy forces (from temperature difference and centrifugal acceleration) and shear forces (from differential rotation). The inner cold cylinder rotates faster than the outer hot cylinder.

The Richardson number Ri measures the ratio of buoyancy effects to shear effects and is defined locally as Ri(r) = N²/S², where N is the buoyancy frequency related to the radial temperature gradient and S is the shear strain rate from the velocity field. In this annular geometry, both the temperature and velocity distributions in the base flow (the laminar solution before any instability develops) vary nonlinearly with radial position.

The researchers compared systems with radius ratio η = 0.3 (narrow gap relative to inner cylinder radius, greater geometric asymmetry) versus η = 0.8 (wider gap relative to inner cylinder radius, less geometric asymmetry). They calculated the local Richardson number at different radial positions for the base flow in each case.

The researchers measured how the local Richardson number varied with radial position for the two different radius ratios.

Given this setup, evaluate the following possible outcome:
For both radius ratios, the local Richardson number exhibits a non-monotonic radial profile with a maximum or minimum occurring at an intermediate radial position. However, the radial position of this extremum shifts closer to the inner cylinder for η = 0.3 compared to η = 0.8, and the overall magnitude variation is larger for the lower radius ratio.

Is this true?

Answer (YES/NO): NO